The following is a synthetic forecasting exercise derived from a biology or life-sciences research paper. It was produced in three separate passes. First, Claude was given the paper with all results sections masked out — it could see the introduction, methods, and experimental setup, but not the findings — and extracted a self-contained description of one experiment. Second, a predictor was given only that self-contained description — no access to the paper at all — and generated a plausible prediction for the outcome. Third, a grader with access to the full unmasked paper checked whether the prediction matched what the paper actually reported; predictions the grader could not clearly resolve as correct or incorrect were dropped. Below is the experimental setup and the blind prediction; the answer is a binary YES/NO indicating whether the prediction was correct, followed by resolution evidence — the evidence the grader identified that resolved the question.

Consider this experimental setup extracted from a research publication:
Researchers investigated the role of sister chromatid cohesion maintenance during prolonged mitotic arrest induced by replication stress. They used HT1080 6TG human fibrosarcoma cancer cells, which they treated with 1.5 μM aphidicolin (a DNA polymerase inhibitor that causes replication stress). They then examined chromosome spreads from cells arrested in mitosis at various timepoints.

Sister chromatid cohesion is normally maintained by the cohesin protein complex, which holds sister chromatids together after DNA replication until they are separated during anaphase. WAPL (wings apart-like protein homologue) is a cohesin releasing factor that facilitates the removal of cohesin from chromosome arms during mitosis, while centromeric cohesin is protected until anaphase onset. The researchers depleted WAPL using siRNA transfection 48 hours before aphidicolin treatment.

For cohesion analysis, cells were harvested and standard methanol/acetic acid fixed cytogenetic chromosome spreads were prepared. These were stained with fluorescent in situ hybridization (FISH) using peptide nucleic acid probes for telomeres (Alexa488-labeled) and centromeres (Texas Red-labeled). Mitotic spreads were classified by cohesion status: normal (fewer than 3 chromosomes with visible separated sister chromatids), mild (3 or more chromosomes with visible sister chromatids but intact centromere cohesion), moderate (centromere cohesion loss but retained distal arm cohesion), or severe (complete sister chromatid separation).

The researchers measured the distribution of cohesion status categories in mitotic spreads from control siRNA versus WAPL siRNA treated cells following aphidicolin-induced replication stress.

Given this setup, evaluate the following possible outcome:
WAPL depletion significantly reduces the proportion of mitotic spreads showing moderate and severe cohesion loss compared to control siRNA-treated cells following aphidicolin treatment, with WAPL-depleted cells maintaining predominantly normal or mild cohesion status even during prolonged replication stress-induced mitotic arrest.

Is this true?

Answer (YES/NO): YES